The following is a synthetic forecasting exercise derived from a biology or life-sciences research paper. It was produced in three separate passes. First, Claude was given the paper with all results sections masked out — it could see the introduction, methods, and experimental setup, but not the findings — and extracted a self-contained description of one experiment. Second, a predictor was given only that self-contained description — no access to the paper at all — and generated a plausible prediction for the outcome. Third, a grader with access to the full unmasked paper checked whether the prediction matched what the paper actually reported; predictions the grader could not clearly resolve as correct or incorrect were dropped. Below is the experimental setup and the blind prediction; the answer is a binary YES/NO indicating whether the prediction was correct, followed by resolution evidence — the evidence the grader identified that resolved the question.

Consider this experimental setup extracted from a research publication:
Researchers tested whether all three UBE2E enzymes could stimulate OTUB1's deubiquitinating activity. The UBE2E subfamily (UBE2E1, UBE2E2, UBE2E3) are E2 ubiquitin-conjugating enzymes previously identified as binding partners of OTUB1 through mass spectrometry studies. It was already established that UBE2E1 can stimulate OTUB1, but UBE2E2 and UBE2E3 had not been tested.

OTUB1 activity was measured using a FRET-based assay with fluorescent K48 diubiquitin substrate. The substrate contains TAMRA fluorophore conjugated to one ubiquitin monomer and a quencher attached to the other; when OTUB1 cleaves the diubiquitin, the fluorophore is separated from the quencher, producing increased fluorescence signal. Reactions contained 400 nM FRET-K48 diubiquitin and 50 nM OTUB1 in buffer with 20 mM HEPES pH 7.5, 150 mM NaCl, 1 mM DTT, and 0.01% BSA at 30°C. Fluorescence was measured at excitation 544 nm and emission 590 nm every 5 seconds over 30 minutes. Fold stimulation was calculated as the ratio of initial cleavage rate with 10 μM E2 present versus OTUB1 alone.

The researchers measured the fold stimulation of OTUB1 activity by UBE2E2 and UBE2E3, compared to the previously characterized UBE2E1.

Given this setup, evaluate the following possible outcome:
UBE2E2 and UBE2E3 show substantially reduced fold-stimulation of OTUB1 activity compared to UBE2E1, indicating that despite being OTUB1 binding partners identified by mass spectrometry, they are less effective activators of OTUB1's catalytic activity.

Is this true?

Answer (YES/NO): YES